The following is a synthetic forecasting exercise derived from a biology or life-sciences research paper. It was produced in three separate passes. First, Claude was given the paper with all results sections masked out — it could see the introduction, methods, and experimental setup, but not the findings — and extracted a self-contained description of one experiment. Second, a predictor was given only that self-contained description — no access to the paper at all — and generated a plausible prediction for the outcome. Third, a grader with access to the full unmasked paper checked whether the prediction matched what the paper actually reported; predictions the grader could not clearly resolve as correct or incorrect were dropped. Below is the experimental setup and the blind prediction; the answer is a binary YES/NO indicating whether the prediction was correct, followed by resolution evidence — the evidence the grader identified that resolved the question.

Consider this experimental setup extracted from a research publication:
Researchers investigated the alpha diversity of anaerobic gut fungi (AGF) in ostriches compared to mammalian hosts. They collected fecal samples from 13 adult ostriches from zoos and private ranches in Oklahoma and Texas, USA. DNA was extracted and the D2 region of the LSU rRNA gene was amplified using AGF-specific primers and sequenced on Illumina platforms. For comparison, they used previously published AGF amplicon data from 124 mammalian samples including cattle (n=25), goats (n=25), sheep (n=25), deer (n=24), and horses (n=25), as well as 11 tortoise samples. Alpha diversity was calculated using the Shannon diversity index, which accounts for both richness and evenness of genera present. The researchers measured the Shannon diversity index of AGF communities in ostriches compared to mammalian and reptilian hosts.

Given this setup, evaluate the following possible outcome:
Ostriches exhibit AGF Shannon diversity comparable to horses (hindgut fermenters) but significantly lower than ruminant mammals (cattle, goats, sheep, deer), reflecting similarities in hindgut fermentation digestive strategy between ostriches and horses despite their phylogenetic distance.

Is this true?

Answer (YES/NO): NO